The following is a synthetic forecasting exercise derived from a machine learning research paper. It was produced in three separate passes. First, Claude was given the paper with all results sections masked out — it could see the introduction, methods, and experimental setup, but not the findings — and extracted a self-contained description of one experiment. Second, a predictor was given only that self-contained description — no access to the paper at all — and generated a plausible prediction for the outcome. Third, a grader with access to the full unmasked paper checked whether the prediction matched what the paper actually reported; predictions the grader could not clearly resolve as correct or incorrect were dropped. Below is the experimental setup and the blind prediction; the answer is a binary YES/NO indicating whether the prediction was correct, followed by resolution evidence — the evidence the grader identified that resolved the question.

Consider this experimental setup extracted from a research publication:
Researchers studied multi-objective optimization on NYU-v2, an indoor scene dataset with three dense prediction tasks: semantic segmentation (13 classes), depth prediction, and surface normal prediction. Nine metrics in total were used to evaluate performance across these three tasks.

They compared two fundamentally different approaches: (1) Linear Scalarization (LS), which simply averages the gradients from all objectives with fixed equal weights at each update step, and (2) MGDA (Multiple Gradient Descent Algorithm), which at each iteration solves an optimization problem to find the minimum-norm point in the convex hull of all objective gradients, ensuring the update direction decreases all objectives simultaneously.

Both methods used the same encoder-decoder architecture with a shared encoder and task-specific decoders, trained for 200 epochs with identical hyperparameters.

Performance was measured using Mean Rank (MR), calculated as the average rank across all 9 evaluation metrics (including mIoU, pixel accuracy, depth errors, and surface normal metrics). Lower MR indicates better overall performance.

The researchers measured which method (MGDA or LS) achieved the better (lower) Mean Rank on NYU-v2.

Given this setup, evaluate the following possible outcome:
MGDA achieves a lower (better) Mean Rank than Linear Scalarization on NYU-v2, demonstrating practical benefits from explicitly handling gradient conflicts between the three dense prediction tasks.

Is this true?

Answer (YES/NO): YES